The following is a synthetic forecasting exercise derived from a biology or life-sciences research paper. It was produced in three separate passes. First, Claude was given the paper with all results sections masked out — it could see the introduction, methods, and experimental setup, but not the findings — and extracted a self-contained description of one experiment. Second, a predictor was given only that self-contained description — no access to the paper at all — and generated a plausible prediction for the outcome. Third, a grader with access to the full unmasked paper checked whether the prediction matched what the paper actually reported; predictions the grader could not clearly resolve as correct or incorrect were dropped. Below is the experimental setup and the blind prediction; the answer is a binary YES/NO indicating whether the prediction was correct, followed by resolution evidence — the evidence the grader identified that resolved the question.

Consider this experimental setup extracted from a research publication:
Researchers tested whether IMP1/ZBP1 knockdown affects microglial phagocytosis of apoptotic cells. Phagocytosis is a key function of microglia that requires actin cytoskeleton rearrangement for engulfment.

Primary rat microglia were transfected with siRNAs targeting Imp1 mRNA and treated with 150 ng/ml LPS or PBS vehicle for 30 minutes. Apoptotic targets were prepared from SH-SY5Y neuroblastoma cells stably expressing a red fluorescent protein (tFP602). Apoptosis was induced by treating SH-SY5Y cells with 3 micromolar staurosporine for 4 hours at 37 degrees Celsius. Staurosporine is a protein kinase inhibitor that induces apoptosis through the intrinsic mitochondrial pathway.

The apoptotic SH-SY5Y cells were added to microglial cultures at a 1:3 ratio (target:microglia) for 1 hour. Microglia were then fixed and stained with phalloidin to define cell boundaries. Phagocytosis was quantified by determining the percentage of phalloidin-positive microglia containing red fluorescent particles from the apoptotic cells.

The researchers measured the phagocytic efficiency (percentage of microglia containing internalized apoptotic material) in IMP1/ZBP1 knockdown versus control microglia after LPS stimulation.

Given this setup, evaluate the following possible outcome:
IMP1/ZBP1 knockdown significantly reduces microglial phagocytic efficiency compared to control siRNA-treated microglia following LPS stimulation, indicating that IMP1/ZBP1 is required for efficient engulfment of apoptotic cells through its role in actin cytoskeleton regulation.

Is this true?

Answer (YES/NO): NO